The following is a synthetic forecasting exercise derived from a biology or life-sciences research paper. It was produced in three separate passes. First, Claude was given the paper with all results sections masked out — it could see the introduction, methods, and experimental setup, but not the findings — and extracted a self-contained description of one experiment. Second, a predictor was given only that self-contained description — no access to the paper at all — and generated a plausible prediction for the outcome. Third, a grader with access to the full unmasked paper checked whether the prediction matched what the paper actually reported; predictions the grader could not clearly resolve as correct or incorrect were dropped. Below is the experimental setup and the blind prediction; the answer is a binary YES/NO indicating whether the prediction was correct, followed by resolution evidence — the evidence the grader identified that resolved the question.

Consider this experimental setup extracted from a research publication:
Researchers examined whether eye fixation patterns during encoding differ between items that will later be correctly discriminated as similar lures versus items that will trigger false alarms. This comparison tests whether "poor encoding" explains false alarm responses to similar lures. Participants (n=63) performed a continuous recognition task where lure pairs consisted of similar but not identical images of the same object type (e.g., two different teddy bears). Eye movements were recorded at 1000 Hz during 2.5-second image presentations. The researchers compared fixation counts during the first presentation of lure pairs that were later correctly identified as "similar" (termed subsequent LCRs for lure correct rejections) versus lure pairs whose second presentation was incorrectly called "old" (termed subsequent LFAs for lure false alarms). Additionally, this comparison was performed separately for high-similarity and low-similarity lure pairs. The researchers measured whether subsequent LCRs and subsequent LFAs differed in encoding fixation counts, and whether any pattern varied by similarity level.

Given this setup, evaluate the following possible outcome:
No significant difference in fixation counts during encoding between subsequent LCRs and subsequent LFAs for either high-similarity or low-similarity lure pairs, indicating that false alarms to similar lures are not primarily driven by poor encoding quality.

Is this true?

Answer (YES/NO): NO